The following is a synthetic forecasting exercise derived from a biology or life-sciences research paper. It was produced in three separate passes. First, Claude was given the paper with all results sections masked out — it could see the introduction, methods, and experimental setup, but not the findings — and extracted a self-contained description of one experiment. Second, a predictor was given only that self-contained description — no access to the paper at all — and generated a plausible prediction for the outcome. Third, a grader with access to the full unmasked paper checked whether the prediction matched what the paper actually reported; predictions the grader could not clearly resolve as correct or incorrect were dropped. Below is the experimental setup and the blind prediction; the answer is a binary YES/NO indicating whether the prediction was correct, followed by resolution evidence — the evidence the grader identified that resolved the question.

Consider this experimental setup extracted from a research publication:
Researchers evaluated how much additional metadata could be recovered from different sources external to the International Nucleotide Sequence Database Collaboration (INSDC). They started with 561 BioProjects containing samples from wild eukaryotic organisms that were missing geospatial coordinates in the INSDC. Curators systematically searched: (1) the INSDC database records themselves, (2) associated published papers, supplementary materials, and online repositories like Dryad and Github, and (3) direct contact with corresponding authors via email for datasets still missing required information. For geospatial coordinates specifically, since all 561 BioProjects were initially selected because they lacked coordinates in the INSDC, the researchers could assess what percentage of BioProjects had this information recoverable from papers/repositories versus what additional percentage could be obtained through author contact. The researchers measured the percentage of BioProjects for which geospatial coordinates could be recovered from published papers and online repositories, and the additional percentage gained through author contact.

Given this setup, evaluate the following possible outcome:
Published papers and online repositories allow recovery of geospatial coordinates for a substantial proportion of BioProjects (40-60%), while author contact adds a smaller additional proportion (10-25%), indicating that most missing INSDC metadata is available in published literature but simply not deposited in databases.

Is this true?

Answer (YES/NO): NO